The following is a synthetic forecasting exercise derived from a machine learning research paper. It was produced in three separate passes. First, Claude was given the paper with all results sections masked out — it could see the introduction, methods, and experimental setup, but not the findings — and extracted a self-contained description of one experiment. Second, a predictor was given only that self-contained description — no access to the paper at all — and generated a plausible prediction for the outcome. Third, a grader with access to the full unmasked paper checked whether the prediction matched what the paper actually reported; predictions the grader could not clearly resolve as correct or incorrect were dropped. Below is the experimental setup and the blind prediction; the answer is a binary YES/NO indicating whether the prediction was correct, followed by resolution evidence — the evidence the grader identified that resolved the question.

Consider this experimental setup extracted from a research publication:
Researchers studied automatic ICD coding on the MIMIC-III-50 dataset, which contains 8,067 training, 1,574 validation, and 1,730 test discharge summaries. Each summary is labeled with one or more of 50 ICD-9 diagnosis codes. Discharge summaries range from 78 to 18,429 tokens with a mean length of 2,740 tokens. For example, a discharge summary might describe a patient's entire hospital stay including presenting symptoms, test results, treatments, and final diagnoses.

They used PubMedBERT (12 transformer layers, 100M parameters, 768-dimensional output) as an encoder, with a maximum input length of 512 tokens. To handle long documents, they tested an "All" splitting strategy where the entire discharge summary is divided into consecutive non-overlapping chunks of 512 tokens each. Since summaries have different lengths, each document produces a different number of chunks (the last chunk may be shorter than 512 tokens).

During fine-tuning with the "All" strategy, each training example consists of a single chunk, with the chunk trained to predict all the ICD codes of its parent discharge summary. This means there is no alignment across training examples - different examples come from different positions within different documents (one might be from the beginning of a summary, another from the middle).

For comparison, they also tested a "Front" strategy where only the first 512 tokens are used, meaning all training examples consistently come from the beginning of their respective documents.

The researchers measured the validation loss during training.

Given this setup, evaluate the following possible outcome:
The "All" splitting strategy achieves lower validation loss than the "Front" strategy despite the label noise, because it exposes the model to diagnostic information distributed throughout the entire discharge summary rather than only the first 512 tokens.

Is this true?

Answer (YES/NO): NO